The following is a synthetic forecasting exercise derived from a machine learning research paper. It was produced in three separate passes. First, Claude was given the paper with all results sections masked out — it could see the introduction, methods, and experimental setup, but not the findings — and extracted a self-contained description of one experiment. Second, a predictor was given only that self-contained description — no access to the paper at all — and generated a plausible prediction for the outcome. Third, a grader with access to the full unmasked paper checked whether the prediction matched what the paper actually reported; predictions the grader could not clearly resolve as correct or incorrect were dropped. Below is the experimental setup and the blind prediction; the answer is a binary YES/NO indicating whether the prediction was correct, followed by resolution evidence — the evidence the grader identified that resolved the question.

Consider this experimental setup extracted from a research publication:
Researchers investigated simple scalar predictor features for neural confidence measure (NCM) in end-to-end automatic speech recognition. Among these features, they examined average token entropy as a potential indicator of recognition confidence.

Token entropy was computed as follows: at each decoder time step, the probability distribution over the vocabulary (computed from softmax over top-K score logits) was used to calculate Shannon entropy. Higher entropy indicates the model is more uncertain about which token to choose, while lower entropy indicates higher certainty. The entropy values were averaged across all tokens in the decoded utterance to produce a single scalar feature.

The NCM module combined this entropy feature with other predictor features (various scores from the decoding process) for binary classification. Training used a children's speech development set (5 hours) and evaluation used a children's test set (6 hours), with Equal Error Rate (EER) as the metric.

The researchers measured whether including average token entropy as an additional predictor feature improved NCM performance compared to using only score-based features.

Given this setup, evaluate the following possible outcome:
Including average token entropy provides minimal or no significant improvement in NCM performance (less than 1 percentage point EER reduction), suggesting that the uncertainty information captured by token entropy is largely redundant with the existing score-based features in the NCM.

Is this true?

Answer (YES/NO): NO